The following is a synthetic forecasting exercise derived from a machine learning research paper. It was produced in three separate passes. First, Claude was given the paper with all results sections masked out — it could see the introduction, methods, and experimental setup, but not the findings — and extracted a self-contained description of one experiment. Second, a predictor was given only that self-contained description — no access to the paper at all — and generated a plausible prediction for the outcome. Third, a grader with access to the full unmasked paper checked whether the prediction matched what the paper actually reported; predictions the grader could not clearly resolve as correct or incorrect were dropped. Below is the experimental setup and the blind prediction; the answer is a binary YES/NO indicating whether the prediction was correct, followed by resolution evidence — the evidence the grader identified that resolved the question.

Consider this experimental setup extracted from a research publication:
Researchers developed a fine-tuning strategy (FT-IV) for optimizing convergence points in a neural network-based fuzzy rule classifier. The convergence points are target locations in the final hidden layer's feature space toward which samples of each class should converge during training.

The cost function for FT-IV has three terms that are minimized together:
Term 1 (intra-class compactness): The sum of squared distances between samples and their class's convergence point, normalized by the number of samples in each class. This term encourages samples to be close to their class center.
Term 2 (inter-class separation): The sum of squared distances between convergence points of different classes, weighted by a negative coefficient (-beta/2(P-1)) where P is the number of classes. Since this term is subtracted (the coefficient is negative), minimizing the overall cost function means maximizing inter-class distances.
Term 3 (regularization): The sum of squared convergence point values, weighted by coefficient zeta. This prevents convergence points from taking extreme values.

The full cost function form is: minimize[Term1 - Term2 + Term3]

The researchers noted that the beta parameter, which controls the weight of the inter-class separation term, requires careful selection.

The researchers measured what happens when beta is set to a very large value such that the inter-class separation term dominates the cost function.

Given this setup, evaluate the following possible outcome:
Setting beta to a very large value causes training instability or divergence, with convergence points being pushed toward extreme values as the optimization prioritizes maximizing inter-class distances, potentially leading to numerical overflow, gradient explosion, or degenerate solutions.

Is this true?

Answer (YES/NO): YES